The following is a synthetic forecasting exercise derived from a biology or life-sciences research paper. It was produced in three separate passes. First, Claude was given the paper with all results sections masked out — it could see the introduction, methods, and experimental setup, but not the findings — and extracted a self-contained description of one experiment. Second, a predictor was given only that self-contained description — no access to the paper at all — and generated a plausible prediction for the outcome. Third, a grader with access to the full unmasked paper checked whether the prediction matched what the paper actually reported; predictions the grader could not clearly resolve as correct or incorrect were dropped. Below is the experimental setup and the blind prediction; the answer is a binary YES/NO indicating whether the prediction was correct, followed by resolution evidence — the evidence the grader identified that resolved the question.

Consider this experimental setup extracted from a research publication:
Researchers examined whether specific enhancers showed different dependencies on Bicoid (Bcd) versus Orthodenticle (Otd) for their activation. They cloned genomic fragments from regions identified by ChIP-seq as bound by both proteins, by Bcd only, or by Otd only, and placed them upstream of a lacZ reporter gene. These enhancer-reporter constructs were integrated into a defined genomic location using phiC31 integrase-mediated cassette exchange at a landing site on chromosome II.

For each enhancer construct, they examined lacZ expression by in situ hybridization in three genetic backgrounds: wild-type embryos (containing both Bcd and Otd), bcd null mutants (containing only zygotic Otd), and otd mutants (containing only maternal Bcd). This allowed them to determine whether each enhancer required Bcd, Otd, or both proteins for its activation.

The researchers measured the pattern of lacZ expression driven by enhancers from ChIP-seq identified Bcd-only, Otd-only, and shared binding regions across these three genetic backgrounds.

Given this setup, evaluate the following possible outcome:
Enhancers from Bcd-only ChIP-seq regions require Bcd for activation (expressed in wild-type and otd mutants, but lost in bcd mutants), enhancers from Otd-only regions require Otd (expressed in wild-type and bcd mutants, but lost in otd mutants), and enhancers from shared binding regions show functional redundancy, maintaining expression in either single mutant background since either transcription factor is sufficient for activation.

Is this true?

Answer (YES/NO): NO